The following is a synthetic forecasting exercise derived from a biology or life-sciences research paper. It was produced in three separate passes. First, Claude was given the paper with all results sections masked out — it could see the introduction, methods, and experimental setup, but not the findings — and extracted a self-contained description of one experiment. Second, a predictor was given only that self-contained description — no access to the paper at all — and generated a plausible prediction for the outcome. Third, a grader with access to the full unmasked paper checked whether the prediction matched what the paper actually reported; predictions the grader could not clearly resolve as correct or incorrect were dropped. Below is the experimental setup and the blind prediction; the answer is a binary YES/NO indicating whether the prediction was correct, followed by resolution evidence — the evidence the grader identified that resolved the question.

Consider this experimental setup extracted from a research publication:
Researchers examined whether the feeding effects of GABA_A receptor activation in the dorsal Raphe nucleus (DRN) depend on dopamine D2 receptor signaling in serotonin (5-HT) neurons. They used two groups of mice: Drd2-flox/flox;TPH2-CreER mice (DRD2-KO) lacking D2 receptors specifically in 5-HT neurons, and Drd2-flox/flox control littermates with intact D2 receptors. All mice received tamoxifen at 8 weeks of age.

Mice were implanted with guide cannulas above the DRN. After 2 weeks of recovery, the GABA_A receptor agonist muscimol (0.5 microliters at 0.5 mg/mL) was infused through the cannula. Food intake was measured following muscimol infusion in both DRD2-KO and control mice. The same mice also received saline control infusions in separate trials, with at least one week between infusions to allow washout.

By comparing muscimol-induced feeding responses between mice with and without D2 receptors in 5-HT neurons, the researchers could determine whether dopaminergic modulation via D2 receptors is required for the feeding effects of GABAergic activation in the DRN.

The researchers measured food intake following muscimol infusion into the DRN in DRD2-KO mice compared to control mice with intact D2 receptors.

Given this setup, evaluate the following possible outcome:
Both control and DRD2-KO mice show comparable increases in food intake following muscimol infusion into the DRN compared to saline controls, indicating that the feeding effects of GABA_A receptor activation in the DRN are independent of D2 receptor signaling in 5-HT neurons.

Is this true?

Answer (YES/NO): NO